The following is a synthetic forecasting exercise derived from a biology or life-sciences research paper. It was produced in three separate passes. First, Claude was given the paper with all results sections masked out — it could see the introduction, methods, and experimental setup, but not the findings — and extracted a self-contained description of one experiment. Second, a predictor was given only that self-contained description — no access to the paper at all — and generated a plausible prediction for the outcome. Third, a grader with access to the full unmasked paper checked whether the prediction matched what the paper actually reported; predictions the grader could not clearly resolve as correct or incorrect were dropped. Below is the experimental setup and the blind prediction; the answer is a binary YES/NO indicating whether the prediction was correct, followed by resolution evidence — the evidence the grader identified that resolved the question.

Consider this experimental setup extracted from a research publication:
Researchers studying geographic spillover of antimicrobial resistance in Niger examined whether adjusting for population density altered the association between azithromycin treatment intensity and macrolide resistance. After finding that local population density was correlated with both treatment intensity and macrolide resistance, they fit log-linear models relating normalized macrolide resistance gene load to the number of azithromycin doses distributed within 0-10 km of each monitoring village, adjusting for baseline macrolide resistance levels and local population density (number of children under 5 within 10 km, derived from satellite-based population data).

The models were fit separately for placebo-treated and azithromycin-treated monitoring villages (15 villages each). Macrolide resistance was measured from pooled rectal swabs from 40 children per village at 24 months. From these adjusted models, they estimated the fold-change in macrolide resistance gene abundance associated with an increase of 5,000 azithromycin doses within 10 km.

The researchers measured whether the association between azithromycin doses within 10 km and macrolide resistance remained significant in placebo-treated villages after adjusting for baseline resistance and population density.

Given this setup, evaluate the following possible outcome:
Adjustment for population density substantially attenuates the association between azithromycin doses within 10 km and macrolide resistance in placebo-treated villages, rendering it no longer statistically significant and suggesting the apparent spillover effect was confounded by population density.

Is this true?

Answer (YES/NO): NO